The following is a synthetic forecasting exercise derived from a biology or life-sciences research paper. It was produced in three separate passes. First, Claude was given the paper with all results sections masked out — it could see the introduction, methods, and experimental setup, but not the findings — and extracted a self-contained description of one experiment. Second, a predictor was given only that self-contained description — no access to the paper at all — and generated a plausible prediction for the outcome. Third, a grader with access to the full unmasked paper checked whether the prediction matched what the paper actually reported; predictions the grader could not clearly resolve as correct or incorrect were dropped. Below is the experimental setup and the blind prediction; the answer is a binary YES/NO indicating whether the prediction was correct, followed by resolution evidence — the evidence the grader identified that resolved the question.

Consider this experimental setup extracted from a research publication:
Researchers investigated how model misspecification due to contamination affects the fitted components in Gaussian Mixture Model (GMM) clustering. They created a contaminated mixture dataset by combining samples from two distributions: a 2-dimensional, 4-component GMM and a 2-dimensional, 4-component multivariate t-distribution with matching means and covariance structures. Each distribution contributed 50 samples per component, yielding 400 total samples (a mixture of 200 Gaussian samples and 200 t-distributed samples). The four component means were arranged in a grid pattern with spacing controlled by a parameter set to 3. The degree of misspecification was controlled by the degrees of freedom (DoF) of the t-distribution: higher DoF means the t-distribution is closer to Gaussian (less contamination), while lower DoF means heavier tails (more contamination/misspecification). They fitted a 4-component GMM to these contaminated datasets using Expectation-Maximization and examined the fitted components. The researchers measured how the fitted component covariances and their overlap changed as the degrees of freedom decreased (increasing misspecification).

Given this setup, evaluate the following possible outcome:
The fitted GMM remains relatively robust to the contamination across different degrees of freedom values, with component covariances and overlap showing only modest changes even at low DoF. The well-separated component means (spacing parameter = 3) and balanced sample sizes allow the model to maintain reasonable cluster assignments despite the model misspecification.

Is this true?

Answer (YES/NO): NO